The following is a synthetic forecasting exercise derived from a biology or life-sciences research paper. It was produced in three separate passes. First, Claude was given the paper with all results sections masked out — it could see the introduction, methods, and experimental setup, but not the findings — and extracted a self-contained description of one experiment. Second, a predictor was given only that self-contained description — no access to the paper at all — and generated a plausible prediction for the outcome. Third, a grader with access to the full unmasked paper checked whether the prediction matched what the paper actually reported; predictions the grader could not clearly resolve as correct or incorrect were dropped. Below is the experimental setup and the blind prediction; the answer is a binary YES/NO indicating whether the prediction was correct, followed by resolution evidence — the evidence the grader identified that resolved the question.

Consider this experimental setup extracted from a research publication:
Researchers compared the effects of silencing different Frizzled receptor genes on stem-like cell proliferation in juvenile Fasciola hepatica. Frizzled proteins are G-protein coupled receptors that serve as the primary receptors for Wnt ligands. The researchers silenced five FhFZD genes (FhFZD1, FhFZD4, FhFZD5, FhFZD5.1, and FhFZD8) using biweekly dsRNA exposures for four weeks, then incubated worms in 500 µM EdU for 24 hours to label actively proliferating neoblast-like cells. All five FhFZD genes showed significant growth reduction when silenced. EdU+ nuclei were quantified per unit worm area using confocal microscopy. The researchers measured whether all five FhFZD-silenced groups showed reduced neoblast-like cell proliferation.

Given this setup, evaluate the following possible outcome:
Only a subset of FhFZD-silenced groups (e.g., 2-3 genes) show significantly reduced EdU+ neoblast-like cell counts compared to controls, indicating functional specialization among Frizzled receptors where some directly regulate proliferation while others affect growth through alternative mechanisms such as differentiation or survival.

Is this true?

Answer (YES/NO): YES